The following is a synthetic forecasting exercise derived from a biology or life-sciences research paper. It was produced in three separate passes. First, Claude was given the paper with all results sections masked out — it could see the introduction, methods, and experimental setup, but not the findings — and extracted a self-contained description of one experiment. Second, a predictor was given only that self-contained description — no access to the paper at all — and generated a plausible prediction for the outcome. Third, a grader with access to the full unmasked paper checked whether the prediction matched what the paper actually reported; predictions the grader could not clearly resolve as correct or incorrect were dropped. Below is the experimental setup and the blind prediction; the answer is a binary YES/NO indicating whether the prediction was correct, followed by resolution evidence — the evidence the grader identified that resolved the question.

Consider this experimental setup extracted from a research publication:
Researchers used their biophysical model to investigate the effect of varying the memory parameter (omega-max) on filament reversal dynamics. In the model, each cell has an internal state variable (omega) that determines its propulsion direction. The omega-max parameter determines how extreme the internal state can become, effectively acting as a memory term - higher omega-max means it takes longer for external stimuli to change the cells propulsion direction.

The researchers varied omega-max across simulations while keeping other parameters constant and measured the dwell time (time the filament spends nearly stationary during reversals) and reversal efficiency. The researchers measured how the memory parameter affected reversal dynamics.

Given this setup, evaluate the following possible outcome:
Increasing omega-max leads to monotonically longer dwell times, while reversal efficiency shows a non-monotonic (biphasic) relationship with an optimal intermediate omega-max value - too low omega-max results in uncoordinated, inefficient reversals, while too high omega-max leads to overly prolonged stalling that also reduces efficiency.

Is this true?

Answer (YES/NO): NO